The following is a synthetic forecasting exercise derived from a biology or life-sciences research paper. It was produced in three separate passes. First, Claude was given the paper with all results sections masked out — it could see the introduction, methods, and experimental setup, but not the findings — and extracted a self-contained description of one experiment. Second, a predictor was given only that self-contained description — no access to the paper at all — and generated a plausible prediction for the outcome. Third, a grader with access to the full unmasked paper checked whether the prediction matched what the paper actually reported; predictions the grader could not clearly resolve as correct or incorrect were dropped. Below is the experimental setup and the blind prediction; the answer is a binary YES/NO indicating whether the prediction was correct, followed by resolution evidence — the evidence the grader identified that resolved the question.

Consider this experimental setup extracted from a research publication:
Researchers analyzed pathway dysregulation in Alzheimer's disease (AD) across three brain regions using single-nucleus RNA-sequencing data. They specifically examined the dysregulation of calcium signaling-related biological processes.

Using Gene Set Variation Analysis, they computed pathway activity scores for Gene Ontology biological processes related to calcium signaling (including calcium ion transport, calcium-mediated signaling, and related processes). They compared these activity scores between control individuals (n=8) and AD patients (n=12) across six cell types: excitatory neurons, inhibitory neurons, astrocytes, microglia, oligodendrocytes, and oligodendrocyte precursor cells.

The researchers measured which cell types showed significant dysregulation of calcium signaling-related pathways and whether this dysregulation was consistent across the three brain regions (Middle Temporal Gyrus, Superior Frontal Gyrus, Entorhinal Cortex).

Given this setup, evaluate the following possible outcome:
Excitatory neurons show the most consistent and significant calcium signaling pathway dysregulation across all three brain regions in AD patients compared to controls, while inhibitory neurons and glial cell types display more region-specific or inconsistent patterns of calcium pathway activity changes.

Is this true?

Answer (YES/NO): NO